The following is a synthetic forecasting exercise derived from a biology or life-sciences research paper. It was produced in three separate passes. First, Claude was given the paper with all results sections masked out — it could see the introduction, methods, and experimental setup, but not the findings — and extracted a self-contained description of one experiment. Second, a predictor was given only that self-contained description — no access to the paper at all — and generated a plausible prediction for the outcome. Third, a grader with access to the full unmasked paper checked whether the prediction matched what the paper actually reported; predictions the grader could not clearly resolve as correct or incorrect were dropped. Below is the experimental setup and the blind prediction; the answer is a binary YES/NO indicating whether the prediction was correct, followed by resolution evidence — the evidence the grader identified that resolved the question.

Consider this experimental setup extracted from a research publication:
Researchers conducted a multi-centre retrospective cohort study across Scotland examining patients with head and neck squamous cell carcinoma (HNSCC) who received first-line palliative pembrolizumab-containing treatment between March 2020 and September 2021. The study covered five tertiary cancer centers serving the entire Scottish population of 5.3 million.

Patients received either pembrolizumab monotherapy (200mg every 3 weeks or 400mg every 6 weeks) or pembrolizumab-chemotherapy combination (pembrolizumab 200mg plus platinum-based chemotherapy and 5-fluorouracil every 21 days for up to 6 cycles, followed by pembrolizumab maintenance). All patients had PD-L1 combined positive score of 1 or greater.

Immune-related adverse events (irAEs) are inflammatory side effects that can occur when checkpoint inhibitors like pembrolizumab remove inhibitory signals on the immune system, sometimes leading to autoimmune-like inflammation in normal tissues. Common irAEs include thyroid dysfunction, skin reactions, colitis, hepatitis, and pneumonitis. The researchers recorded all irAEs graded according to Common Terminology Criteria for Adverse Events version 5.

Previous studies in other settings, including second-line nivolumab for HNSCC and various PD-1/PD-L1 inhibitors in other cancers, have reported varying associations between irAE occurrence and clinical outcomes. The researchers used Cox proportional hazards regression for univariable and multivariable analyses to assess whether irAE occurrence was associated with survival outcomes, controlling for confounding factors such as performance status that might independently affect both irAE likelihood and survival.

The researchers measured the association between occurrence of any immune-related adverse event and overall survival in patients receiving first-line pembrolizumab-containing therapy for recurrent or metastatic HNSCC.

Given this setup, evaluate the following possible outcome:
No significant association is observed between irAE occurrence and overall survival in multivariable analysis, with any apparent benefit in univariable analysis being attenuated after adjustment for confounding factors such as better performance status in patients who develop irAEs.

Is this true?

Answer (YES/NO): NO